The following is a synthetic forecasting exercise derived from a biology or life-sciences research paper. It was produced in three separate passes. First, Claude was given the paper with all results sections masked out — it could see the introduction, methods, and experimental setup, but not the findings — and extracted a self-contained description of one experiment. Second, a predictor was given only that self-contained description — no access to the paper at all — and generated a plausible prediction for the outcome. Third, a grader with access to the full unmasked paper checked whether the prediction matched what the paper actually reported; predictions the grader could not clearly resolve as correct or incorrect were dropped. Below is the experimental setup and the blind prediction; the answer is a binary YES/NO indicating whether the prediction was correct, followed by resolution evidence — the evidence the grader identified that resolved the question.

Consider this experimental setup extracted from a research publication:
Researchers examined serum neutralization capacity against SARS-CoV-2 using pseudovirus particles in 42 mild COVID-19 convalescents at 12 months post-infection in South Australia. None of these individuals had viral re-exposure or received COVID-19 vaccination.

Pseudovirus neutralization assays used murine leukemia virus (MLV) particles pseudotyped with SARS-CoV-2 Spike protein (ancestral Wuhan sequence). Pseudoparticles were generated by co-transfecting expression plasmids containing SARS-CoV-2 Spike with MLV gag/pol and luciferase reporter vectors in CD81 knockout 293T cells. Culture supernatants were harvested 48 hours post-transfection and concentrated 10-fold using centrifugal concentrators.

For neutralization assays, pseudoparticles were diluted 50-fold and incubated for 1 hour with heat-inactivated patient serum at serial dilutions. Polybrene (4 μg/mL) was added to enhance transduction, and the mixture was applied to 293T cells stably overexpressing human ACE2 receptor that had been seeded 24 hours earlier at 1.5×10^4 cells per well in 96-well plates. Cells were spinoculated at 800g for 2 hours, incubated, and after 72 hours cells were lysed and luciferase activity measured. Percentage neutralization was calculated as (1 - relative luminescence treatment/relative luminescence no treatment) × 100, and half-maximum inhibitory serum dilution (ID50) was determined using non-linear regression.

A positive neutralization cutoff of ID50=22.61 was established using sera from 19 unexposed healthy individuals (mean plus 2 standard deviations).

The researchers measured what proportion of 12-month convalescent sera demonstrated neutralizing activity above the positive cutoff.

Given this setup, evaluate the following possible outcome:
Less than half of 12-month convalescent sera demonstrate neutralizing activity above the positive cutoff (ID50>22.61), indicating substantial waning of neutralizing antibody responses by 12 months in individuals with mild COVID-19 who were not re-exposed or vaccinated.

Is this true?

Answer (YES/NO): NO